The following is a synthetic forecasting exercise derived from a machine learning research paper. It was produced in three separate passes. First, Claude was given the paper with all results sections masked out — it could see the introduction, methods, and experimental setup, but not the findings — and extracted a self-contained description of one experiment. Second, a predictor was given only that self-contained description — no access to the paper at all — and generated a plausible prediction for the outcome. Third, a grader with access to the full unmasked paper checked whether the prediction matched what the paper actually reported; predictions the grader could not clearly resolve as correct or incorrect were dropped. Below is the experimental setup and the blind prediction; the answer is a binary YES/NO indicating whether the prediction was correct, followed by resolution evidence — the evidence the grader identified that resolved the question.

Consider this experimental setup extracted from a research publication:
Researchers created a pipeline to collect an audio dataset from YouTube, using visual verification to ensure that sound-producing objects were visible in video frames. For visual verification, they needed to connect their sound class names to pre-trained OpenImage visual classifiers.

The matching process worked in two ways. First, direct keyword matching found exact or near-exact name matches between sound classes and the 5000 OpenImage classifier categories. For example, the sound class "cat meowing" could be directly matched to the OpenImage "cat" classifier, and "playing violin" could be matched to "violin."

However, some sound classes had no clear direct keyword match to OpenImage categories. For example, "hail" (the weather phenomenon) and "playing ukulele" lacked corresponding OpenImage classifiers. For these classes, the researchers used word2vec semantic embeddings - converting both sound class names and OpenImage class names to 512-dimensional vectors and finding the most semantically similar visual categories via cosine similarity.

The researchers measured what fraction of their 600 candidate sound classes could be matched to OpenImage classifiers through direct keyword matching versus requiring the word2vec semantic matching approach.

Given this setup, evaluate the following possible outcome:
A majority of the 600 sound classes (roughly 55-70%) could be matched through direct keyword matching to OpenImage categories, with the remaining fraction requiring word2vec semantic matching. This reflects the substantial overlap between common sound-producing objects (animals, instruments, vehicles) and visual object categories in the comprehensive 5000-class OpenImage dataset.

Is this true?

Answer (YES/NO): NO